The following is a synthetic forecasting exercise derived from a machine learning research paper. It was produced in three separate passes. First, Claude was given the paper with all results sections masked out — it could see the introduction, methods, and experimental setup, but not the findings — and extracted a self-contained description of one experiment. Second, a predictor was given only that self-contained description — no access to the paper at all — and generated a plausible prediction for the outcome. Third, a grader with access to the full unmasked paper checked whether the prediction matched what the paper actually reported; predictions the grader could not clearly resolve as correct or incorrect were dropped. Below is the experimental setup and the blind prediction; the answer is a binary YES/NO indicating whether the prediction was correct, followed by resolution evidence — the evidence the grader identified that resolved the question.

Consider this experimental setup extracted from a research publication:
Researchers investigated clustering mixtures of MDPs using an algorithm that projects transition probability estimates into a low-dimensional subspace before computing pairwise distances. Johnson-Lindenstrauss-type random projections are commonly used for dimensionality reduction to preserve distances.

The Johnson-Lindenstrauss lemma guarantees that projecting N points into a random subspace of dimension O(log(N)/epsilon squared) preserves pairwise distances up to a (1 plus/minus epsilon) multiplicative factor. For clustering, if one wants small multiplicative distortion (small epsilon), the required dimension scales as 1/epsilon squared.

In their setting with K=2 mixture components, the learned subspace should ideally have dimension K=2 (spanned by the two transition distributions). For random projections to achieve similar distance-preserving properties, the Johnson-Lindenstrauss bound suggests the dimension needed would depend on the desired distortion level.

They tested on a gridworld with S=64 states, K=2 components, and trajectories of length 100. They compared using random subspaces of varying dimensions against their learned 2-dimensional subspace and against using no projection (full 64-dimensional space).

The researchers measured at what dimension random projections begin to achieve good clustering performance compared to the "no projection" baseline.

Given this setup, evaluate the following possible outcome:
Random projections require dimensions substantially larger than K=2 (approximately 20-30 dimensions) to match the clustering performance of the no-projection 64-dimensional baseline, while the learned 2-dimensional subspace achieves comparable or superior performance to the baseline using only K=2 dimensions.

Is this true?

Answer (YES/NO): NO